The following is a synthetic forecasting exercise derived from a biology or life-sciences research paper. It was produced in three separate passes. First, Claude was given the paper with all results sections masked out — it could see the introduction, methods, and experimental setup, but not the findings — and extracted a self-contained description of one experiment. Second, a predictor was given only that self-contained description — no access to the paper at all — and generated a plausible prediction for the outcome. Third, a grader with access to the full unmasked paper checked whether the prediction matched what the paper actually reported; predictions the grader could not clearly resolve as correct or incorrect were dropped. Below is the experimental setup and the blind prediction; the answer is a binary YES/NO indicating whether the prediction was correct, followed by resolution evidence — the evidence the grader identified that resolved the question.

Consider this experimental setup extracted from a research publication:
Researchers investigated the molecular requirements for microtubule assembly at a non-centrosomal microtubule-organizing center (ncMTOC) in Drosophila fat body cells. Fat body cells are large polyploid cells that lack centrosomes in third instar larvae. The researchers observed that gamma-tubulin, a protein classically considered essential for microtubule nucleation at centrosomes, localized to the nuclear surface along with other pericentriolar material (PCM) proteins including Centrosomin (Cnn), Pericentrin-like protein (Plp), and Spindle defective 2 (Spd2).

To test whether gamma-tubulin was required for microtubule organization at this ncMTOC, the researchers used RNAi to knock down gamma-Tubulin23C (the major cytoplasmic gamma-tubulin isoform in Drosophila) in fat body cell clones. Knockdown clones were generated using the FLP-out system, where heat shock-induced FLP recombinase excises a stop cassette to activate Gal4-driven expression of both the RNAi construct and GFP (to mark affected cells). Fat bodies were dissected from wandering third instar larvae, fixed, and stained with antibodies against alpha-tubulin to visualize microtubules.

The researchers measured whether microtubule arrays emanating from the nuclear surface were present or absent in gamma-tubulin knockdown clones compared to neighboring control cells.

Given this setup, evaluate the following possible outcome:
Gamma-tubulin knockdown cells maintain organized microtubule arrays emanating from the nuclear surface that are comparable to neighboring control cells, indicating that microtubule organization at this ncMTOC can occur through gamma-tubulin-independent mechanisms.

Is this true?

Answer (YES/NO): YES